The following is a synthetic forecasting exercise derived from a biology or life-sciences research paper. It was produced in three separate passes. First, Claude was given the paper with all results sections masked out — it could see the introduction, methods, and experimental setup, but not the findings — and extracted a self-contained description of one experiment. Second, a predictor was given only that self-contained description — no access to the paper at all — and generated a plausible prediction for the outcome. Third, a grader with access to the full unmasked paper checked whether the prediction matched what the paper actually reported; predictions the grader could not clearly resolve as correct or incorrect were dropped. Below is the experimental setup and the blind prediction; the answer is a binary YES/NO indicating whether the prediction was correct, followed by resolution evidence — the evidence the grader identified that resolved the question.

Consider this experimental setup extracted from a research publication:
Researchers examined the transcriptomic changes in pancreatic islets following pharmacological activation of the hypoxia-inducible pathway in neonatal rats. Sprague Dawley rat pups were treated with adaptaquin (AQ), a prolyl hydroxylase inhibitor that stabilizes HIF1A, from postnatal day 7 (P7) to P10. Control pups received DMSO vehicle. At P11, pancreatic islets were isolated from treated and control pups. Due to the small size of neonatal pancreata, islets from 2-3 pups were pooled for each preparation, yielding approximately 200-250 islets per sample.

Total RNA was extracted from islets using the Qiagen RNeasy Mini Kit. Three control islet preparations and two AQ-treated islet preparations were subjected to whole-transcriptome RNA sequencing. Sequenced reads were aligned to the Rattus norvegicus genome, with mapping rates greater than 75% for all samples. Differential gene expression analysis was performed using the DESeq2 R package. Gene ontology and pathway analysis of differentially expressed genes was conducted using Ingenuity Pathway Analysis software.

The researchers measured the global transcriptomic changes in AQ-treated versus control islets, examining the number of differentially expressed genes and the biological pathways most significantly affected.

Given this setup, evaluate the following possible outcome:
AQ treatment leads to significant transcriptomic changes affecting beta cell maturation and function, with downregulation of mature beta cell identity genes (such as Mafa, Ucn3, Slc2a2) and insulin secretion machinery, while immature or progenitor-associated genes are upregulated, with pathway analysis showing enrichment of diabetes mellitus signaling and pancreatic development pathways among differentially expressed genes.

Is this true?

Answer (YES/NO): NO